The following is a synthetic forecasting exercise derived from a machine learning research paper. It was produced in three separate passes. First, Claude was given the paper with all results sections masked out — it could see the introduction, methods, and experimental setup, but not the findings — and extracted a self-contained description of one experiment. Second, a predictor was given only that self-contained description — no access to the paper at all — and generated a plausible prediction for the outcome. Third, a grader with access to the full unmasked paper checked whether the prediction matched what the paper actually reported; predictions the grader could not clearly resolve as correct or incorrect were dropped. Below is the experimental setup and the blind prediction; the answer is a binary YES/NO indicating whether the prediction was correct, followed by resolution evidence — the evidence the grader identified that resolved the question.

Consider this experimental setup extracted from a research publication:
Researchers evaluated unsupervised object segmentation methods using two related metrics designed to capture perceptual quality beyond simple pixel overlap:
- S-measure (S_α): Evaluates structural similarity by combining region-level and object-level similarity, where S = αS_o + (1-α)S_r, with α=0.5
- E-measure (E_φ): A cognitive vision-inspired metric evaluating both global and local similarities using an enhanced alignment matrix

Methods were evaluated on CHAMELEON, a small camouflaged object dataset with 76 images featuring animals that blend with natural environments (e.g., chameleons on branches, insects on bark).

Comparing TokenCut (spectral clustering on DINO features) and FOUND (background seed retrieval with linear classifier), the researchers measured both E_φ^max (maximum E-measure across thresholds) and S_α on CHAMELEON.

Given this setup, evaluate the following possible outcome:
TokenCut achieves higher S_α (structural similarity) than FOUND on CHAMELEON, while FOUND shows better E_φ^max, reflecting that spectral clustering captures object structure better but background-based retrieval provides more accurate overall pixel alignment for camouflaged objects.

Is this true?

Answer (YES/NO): NO